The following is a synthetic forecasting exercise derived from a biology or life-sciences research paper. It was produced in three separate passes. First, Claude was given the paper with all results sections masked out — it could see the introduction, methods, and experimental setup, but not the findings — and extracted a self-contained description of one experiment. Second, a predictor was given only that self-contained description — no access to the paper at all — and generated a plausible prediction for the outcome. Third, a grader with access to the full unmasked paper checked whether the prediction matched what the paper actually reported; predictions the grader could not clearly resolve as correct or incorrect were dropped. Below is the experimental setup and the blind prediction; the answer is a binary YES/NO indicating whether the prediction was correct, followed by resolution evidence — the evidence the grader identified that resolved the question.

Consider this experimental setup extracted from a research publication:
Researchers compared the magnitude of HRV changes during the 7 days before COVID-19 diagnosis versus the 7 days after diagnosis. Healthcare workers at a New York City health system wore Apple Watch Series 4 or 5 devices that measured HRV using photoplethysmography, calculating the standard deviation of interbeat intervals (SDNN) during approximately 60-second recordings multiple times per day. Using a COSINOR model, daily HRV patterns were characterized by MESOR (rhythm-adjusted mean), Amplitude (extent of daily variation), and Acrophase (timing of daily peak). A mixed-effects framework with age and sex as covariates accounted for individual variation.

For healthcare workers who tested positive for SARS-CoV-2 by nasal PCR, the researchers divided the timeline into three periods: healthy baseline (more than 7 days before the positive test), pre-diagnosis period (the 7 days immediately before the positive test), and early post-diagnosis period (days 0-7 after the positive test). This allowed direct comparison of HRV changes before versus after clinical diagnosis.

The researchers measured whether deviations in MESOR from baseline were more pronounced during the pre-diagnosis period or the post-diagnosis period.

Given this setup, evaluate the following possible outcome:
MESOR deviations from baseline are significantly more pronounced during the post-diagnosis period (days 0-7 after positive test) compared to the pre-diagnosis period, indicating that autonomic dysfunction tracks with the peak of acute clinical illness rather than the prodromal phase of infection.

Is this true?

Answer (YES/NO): NO